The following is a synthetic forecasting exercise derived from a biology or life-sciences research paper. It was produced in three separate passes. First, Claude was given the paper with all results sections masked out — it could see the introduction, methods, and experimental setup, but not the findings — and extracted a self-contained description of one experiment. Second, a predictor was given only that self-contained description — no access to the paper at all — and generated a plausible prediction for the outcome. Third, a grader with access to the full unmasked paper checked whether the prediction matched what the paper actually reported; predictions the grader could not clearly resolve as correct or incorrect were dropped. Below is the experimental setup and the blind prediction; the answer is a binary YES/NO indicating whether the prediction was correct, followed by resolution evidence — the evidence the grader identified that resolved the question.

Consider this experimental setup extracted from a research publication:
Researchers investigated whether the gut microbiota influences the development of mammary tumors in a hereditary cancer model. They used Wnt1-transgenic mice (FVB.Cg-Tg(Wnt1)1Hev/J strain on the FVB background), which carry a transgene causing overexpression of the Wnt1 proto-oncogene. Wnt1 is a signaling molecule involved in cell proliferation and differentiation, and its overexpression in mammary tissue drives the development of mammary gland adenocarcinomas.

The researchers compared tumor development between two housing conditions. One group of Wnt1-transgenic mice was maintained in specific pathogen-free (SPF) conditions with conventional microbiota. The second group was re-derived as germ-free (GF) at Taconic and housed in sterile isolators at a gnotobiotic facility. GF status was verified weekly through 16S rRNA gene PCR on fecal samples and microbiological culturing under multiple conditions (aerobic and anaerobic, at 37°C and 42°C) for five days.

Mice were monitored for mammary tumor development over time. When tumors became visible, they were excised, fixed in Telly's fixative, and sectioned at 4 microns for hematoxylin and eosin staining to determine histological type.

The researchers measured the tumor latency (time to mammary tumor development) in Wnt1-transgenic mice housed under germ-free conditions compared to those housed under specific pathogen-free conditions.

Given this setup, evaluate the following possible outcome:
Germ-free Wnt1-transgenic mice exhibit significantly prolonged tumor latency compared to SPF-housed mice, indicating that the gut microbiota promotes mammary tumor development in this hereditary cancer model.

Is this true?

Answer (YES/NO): NO